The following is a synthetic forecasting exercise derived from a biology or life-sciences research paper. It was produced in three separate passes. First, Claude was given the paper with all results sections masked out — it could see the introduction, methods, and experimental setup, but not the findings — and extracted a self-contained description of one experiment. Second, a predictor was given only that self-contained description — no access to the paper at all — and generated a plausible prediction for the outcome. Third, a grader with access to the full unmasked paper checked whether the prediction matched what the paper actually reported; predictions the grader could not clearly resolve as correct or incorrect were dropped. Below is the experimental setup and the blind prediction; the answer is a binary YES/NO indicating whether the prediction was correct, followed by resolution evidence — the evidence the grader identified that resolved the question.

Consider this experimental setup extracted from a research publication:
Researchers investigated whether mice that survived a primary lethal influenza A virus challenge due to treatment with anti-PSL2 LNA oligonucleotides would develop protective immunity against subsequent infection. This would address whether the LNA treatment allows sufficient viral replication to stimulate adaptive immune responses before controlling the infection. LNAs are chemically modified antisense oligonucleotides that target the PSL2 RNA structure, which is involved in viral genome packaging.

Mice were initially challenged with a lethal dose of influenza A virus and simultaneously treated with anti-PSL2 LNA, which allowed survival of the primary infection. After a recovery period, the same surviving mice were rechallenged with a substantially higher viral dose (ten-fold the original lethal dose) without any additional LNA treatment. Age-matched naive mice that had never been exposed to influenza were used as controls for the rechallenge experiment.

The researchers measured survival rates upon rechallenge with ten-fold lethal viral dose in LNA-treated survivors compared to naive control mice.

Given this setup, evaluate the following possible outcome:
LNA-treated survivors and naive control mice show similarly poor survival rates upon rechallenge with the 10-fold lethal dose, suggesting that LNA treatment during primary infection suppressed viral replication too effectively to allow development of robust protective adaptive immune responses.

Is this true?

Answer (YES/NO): NO